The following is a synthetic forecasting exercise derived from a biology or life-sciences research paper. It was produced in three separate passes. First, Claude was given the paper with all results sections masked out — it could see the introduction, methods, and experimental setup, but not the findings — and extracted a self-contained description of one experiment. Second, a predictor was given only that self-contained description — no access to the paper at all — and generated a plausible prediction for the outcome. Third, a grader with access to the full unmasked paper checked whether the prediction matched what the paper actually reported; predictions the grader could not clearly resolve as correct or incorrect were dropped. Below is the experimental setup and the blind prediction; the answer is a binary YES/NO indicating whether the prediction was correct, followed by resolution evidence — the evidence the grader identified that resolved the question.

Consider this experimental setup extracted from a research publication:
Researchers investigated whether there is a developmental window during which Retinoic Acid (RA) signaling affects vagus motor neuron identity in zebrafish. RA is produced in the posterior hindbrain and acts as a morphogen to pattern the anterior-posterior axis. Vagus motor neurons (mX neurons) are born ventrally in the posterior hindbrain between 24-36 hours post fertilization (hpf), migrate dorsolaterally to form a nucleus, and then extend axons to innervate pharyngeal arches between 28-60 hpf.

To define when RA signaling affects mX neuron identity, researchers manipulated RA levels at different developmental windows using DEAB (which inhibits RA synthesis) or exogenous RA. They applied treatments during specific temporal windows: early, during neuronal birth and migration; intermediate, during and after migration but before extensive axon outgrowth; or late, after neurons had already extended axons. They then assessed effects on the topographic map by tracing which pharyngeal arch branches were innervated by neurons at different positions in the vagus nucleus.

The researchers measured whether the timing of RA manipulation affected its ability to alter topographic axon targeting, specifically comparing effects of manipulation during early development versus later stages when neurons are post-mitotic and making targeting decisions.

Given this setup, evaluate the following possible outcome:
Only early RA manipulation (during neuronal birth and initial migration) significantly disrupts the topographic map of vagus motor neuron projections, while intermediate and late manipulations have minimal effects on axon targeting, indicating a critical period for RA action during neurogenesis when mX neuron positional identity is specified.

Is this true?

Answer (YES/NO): NO